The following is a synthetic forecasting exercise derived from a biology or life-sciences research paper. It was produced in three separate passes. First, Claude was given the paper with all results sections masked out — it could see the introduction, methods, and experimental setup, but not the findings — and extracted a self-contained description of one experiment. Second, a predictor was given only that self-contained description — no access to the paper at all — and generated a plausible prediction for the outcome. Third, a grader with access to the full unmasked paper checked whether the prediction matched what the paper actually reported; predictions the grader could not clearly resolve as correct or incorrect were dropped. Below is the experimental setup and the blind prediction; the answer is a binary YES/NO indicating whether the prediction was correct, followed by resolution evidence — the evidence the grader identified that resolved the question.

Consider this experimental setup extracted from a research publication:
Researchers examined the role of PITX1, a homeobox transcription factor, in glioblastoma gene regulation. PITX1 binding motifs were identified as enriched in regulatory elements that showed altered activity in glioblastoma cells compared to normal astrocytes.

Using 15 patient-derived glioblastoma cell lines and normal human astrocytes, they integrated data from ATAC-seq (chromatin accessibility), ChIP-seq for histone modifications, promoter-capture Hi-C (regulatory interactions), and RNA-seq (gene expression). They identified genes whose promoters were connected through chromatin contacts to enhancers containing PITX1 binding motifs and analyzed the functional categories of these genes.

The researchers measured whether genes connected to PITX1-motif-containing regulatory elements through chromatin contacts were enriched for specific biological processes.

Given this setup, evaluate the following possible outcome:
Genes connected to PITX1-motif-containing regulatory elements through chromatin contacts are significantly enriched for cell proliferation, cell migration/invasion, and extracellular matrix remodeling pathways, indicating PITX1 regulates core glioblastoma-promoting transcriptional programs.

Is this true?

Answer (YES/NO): NO